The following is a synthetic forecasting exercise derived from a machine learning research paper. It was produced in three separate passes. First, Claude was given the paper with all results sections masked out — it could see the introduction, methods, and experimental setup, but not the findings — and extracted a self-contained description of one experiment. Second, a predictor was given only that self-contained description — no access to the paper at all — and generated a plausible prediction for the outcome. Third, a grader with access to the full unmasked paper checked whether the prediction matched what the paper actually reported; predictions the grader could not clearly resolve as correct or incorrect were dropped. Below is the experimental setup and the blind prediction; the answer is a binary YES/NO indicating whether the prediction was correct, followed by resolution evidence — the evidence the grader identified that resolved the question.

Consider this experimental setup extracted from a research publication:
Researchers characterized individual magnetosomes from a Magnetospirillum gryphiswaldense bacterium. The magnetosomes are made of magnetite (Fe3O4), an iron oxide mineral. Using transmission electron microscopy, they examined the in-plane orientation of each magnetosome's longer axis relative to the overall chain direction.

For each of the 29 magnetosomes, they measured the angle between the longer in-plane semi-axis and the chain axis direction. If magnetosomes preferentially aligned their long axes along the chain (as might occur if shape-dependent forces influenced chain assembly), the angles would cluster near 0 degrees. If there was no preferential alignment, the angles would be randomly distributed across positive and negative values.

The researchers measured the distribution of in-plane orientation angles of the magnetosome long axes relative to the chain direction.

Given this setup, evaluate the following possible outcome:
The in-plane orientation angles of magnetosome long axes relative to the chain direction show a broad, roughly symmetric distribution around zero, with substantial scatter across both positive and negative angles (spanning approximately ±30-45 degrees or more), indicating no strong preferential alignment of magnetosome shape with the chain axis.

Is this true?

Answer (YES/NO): YES